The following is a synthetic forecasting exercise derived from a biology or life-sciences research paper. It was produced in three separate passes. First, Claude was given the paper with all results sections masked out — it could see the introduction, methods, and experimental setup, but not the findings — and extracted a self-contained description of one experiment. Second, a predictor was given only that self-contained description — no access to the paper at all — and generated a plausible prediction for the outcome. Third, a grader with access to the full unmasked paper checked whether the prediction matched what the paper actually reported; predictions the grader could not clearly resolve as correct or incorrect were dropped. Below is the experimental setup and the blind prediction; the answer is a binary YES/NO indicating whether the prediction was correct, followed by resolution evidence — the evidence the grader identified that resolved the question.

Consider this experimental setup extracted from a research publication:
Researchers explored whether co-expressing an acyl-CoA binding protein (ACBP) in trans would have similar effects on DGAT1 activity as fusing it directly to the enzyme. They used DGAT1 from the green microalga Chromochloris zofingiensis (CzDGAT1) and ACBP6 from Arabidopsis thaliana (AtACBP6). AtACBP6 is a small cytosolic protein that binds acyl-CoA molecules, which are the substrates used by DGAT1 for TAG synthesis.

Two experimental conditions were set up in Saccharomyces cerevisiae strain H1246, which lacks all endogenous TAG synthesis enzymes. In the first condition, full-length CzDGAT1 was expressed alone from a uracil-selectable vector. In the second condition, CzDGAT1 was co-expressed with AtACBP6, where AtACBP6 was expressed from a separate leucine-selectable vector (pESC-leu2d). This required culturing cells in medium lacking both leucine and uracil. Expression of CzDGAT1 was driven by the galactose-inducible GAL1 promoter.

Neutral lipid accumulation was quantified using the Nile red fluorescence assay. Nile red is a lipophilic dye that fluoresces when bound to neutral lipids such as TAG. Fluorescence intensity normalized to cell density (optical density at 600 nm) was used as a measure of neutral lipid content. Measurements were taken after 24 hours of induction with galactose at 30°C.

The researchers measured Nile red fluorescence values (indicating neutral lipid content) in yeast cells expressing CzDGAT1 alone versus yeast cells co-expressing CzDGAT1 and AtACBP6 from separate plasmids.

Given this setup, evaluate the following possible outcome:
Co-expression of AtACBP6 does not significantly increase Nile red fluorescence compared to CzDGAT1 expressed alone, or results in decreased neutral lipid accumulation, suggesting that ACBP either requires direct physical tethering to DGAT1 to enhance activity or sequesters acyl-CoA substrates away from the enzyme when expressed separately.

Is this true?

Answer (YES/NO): NO